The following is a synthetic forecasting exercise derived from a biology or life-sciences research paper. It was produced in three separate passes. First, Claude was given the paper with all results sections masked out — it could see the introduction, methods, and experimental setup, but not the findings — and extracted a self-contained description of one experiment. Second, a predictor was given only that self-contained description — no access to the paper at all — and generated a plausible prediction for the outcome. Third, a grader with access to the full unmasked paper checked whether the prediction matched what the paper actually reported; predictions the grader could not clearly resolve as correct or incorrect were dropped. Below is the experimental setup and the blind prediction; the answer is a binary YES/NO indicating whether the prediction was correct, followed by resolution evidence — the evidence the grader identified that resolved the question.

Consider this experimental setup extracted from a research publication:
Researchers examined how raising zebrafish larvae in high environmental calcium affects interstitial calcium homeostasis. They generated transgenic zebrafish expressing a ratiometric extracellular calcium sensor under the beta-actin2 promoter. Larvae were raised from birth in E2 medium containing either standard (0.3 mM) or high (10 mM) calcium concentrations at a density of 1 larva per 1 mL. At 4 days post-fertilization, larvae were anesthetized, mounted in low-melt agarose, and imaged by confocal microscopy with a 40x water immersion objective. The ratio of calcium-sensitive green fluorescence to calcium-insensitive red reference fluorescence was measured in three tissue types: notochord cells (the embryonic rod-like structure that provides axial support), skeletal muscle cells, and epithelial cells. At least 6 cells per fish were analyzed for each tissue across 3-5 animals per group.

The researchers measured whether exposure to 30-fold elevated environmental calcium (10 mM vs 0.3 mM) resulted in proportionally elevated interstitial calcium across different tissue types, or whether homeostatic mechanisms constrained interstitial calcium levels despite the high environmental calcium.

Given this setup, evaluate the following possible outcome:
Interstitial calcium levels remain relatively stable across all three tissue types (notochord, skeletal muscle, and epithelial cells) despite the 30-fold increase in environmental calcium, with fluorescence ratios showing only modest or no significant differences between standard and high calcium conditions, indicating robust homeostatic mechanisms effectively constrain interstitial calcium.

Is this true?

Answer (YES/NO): YES